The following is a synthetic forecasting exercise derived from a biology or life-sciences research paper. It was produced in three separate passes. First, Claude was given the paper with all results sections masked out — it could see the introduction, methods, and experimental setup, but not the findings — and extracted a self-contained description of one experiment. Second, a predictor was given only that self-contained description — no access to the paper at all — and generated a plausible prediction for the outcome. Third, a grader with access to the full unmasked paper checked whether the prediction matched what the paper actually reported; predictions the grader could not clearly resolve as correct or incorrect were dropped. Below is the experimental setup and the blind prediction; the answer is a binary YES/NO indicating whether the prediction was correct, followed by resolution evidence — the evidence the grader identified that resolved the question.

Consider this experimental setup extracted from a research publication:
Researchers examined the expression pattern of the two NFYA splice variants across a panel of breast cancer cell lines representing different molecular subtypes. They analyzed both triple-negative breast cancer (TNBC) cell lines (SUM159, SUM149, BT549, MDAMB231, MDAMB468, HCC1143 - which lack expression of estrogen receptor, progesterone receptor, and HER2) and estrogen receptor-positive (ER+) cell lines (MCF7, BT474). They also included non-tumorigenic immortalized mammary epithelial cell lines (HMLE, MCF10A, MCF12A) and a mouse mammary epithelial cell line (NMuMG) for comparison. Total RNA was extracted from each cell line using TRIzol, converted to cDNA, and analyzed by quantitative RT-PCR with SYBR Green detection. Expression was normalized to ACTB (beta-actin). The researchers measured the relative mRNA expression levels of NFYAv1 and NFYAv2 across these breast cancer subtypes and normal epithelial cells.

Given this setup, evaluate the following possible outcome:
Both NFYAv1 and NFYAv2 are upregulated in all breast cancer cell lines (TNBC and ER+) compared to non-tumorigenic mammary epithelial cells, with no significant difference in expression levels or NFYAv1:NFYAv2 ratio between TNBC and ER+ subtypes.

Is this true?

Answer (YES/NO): NO